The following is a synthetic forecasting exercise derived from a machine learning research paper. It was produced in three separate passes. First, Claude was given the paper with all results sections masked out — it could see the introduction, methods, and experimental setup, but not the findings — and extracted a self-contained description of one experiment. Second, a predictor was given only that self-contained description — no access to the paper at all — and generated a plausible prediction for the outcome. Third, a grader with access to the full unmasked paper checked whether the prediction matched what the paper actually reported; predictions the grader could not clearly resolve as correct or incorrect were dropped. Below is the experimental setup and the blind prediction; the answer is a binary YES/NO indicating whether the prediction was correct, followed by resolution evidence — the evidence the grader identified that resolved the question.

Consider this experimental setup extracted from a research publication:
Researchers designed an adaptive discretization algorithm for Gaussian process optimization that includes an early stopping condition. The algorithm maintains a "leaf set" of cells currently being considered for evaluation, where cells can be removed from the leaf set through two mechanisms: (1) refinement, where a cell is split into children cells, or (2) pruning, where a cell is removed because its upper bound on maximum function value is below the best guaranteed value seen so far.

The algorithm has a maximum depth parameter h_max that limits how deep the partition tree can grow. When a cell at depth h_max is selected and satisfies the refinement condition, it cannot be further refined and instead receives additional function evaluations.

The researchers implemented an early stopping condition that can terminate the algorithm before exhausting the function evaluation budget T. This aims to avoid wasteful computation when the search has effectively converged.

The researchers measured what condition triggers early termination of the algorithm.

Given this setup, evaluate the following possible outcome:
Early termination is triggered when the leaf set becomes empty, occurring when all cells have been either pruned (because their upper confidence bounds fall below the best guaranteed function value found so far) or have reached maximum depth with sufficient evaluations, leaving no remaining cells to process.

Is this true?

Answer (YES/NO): NO